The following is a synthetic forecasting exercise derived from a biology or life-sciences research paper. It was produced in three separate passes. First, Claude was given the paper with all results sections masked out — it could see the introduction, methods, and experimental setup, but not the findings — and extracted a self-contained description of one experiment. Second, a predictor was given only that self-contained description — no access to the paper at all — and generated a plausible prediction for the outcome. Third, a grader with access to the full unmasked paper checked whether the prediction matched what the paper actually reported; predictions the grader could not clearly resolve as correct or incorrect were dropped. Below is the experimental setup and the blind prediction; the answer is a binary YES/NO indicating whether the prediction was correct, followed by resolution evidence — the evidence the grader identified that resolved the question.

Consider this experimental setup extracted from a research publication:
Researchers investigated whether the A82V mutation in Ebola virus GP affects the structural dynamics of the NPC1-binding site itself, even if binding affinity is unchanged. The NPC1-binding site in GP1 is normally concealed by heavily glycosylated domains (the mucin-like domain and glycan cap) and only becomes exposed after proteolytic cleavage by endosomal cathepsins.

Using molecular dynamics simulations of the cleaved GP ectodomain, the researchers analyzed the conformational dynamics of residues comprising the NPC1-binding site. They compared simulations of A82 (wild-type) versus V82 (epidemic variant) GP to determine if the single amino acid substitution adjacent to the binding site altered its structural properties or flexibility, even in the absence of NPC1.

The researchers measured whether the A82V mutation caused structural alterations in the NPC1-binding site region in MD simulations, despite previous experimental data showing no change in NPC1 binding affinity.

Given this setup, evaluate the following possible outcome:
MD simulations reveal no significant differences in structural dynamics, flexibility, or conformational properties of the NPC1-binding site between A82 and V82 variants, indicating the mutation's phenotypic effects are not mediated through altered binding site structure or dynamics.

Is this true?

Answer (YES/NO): NO